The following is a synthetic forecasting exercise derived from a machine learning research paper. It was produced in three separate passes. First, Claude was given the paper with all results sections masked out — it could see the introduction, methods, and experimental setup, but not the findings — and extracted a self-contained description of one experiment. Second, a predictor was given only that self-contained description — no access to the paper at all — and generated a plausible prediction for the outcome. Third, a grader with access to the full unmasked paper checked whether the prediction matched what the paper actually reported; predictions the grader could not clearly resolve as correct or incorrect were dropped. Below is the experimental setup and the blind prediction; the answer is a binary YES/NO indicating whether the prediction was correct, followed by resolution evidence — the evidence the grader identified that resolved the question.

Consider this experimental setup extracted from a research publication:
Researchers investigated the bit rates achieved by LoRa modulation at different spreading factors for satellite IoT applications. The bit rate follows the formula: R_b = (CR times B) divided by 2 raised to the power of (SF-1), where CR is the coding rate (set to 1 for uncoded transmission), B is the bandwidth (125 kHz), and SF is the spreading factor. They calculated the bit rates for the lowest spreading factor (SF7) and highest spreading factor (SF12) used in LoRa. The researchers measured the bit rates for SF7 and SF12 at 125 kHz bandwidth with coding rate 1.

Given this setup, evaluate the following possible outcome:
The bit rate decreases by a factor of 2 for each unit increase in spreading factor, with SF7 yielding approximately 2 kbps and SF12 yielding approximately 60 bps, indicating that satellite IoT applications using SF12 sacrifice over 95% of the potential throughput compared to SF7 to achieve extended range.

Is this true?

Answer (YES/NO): NO